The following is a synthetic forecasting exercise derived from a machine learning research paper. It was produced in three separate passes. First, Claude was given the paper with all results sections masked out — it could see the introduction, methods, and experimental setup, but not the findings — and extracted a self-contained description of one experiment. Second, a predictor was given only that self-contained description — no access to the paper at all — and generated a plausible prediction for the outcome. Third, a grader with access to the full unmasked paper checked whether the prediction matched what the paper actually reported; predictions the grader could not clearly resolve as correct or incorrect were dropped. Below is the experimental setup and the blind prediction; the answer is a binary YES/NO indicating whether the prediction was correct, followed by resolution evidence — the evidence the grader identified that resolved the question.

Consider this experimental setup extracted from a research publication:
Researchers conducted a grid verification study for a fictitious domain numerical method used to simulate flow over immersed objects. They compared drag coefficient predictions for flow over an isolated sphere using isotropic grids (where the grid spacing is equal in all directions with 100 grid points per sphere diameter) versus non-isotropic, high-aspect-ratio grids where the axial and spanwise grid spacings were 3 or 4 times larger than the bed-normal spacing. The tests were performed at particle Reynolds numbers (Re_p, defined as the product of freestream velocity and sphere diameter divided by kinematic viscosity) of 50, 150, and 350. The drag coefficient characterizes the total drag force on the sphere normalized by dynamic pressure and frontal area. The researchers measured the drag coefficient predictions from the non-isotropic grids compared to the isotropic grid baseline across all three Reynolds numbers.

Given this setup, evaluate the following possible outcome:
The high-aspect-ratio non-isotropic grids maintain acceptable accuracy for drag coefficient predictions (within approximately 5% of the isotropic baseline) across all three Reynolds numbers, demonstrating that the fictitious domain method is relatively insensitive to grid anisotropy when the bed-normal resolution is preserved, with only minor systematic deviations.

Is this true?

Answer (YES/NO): YES